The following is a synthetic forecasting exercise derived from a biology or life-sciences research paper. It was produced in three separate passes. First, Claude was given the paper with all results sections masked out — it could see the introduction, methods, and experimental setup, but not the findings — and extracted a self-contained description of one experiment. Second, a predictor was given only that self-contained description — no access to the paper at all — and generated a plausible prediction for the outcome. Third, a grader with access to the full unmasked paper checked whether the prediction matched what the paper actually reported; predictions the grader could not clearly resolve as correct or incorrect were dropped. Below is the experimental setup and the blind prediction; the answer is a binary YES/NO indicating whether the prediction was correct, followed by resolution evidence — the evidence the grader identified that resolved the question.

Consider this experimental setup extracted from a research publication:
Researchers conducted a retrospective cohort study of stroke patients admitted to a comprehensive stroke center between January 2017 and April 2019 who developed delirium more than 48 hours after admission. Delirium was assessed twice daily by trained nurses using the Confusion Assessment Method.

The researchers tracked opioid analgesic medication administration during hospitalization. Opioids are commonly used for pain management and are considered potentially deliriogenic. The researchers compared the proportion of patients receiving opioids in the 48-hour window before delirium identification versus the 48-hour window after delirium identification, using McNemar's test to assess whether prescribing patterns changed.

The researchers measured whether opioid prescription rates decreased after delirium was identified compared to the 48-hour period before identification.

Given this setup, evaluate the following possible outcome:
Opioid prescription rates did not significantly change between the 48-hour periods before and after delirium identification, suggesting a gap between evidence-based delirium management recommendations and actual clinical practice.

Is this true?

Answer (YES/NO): NO